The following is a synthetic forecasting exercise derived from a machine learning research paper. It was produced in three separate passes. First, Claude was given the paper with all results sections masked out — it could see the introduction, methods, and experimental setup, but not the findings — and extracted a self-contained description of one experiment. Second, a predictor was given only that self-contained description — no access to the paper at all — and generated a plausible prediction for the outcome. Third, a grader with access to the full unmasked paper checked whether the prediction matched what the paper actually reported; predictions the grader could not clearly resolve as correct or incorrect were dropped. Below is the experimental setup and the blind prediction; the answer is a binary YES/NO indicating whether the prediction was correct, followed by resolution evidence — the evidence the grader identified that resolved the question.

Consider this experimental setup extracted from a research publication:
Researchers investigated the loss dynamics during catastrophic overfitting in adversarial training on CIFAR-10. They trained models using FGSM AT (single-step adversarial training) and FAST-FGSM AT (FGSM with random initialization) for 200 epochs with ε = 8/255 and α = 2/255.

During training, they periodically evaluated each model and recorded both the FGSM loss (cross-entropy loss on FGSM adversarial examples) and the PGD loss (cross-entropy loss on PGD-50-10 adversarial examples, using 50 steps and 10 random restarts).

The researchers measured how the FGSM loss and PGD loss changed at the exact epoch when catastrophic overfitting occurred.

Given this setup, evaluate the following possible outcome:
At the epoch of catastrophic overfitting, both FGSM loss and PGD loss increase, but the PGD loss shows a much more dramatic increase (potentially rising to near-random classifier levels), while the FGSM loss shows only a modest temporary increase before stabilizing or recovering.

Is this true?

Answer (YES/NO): NO